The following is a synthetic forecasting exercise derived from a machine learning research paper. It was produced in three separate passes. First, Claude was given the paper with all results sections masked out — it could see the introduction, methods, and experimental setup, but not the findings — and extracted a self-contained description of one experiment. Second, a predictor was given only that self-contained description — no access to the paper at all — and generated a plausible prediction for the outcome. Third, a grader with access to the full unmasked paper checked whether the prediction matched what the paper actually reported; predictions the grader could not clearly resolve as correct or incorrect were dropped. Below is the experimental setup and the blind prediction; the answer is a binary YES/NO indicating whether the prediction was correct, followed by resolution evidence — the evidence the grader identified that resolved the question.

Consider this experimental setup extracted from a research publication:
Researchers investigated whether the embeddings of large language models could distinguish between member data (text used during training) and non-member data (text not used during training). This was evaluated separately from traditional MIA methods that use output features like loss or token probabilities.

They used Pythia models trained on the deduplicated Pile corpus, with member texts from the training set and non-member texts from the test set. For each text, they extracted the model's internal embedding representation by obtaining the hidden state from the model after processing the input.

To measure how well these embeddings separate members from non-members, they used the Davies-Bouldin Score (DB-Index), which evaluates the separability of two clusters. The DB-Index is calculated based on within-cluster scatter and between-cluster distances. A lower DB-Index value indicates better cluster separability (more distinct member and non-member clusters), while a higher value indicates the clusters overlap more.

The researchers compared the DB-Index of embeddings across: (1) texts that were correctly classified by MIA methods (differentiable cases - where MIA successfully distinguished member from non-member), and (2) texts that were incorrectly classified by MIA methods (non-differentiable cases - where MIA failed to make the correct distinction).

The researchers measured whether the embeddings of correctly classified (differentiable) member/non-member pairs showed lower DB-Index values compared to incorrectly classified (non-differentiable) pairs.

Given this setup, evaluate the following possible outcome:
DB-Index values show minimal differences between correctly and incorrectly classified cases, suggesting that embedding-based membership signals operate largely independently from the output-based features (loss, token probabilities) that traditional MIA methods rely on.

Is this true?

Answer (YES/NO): NO